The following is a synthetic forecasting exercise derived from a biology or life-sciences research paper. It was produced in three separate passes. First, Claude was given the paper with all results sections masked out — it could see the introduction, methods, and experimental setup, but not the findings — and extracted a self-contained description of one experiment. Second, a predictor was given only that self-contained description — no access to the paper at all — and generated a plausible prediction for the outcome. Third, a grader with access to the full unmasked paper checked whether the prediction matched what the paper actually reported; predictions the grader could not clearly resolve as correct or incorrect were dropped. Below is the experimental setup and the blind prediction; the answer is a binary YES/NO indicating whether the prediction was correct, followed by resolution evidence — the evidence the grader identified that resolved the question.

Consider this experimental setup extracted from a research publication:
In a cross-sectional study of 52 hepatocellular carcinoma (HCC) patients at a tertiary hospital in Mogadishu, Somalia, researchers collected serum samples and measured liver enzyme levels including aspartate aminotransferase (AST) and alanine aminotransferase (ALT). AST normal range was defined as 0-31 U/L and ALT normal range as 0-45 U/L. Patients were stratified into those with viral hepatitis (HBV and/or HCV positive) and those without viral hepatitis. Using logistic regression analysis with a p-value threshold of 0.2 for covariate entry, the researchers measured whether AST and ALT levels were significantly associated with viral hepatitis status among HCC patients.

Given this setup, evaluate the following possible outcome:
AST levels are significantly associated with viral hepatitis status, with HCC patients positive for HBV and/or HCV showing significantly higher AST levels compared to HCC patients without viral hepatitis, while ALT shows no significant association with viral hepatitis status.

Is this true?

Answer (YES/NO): NO